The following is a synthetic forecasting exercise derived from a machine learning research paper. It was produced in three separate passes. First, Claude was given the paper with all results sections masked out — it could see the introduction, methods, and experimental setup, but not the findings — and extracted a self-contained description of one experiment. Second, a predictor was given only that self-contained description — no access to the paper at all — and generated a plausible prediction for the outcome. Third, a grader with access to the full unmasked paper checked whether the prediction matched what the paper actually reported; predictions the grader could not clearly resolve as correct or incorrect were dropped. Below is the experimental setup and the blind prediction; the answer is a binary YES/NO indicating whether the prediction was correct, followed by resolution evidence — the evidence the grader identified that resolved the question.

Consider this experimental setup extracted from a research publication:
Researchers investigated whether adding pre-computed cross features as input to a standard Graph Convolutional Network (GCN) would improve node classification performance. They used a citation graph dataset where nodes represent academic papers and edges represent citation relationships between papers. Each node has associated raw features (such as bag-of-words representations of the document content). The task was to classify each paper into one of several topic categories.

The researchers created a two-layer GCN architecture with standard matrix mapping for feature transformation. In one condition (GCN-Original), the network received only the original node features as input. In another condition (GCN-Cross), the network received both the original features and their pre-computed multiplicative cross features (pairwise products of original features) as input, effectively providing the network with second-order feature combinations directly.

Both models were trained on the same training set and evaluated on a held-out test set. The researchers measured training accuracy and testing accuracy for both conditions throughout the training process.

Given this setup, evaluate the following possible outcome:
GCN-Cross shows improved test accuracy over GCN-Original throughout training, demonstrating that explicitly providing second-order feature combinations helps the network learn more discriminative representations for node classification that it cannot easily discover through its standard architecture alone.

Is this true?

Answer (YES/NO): YES